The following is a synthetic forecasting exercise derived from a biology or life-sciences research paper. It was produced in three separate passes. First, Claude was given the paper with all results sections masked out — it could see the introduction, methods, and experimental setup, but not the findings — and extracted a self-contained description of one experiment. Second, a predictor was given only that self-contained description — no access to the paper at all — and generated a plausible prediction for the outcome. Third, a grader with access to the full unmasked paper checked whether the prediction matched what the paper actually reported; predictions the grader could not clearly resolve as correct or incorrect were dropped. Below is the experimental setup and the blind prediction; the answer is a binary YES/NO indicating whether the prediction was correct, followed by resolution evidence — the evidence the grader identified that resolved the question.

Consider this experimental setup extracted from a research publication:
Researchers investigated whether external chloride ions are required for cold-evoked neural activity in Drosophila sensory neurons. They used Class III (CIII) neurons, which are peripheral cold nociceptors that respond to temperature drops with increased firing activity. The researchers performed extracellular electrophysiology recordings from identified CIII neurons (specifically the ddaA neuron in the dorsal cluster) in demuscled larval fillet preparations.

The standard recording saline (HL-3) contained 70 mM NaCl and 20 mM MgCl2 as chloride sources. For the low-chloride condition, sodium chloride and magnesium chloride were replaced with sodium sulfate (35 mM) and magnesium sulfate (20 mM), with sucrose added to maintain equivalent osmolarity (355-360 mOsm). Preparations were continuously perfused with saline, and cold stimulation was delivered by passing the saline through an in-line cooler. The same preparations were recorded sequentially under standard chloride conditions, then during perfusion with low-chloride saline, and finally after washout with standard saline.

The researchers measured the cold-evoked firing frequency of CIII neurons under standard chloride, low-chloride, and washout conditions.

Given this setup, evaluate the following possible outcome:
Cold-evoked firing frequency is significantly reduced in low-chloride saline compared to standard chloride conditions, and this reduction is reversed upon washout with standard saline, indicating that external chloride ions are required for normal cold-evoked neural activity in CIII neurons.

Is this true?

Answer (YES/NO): NO